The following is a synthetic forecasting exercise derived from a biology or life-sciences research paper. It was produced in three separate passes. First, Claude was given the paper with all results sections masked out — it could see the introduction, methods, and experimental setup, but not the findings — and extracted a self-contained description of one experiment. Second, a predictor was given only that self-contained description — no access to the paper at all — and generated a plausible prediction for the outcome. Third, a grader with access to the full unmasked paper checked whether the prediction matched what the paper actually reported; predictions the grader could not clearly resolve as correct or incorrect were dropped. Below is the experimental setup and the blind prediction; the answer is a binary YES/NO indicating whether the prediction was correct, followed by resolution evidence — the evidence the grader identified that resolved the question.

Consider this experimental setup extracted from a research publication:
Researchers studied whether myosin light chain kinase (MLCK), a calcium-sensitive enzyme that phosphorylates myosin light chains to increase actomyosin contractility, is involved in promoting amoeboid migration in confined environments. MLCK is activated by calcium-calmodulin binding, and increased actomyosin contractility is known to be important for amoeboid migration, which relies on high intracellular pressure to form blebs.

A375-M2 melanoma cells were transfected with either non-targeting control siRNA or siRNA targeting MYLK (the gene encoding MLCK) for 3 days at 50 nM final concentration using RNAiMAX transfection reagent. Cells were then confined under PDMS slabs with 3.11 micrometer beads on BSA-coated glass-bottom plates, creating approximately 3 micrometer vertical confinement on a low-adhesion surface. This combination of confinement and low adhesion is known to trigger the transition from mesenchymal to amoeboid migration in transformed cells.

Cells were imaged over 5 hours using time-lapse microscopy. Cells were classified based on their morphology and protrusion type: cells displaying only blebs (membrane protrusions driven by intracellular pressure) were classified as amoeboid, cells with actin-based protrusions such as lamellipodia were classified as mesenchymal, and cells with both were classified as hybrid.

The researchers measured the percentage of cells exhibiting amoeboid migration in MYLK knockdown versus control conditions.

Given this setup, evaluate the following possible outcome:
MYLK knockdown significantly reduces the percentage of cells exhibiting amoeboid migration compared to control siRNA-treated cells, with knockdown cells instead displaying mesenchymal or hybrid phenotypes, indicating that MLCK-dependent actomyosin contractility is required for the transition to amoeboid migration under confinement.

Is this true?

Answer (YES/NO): NO